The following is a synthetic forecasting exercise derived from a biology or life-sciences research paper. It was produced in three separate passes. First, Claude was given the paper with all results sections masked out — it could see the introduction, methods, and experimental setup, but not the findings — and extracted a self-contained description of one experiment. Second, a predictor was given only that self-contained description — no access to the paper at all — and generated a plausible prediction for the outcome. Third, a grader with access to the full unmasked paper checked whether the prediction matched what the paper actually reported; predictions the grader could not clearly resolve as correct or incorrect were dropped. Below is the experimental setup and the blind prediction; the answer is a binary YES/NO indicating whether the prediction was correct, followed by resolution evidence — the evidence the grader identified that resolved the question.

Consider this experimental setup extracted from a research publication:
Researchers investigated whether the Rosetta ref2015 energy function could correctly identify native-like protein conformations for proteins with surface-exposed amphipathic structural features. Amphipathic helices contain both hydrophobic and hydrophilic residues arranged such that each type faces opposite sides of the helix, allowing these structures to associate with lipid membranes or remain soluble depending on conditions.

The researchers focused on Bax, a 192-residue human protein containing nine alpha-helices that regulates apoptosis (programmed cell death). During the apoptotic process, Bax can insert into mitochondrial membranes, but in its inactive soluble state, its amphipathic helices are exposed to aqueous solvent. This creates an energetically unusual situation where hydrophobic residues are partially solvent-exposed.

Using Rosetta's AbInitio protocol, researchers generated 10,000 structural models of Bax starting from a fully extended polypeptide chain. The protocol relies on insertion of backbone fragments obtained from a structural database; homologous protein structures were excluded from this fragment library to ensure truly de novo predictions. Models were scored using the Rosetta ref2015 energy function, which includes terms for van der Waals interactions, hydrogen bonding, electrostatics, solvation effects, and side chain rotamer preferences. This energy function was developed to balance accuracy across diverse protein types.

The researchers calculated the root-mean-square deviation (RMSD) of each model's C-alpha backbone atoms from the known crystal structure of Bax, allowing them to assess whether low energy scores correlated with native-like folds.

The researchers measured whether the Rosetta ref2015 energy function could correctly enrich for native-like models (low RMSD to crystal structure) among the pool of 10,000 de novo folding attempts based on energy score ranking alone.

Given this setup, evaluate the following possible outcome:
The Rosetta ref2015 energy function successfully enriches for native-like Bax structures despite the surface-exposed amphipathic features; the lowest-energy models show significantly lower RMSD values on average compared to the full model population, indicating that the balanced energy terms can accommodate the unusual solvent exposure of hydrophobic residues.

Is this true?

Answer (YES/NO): NO